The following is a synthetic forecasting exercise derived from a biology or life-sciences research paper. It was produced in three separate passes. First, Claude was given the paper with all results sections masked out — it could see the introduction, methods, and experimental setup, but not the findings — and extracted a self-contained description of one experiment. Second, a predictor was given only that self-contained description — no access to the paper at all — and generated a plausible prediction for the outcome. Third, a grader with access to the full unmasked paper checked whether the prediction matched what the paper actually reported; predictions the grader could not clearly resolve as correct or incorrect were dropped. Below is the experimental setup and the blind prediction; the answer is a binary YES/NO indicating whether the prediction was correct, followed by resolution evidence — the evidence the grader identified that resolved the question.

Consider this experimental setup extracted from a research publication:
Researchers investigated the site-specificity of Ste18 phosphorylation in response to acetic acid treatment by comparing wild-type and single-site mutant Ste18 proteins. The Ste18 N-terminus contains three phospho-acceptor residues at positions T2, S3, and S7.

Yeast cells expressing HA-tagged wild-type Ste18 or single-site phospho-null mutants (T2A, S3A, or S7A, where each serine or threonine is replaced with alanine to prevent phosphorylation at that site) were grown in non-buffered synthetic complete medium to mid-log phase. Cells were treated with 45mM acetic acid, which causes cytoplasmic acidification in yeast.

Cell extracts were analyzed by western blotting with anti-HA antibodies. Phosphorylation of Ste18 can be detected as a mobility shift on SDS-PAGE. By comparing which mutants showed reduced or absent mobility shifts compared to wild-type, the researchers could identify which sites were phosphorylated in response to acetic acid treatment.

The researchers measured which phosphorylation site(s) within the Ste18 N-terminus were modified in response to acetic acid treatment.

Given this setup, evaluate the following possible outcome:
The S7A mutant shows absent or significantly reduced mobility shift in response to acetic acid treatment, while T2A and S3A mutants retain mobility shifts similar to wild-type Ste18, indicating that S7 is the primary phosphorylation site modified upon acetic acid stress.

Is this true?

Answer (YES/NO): NO